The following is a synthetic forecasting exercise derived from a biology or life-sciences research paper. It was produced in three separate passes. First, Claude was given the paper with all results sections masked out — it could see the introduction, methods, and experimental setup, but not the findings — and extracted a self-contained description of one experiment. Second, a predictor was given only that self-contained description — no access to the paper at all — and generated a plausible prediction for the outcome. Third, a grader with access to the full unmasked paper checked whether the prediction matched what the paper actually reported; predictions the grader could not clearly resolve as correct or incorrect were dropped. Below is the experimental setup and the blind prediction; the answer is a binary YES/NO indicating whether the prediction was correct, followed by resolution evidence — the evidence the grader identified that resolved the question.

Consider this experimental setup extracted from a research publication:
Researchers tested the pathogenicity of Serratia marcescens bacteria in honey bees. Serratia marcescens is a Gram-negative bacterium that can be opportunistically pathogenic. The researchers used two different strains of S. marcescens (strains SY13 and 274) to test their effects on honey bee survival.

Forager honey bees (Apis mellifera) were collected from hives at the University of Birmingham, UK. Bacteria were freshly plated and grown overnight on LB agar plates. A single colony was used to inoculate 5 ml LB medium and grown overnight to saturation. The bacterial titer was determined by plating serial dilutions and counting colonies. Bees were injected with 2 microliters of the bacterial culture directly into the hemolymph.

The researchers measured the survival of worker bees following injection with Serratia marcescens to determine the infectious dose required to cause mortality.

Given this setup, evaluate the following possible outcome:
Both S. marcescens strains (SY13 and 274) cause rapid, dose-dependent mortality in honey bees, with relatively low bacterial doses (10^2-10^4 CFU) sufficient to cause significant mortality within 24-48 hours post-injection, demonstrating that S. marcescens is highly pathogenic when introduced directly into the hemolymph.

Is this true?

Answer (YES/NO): NO